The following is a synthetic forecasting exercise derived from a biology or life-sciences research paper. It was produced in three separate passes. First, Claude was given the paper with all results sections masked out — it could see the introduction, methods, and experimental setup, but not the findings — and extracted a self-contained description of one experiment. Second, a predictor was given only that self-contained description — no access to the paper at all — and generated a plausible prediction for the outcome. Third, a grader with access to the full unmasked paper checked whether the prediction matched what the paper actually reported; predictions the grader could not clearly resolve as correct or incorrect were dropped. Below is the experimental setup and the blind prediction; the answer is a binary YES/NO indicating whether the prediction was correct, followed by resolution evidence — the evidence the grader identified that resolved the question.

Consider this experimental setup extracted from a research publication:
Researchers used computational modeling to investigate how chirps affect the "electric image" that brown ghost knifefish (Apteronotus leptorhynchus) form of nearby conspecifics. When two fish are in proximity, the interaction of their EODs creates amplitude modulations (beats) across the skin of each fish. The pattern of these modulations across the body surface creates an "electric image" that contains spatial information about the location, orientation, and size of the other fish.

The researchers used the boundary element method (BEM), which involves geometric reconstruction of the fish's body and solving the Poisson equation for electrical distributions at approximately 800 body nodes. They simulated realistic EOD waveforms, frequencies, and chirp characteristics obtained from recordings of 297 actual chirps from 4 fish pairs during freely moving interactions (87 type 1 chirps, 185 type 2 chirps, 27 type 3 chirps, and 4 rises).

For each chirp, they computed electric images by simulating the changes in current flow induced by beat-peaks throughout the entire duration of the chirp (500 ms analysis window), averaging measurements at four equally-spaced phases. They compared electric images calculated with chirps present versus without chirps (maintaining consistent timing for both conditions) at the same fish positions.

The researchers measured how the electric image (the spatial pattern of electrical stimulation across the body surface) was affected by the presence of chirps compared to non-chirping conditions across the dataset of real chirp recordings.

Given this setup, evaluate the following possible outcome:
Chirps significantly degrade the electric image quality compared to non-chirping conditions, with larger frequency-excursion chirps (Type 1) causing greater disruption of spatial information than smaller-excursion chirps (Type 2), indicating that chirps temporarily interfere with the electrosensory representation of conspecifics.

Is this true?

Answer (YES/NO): NO